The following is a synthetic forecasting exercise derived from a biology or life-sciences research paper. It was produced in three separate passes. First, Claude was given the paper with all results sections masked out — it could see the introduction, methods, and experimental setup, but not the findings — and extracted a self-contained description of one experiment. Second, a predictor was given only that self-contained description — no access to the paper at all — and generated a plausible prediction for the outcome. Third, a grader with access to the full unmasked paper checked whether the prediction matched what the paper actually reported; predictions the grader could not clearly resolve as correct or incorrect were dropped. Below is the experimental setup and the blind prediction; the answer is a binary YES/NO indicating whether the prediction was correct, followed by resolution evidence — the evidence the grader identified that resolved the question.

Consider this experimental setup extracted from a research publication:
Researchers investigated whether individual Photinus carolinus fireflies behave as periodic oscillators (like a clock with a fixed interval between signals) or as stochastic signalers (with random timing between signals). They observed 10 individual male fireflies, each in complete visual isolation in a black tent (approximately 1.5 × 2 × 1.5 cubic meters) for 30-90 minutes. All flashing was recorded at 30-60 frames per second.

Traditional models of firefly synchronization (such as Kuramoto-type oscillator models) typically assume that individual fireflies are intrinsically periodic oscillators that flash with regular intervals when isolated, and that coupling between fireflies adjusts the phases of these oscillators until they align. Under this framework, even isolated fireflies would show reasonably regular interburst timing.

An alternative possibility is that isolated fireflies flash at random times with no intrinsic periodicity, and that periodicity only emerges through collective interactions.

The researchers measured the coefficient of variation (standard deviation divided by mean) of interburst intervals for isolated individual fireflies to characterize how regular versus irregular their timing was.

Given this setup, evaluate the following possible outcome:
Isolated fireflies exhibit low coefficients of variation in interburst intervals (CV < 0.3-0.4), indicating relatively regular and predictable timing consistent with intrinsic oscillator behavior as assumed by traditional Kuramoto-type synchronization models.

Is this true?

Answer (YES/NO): NO